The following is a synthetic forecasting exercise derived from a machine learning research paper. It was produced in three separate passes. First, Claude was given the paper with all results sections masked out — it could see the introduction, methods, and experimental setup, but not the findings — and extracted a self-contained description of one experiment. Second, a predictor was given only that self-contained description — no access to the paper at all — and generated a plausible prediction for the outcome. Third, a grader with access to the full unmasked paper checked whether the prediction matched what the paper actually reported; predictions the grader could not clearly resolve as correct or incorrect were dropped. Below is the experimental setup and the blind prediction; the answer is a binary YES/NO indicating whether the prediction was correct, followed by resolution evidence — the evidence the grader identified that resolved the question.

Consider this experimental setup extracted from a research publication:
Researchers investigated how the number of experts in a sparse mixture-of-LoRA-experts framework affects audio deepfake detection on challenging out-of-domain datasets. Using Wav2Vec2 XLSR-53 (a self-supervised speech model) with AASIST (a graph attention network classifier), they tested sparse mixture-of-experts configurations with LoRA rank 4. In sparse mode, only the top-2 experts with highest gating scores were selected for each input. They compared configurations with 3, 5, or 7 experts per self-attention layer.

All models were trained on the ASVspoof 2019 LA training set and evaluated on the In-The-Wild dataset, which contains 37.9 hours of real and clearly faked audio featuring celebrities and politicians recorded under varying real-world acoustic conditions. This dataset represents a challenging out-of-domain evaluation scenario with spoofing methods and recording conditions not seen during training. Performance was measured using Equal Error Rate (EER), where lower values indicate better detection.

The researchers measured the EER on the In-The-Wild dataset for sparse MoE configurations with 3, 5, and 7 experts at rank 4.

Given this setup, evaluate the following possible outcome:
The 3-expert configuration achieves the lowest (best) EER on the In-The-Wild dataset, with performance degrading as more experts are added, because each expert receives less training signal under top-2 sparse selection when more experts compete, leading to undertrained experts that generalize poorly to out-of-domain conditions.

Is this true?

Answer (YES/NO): NO